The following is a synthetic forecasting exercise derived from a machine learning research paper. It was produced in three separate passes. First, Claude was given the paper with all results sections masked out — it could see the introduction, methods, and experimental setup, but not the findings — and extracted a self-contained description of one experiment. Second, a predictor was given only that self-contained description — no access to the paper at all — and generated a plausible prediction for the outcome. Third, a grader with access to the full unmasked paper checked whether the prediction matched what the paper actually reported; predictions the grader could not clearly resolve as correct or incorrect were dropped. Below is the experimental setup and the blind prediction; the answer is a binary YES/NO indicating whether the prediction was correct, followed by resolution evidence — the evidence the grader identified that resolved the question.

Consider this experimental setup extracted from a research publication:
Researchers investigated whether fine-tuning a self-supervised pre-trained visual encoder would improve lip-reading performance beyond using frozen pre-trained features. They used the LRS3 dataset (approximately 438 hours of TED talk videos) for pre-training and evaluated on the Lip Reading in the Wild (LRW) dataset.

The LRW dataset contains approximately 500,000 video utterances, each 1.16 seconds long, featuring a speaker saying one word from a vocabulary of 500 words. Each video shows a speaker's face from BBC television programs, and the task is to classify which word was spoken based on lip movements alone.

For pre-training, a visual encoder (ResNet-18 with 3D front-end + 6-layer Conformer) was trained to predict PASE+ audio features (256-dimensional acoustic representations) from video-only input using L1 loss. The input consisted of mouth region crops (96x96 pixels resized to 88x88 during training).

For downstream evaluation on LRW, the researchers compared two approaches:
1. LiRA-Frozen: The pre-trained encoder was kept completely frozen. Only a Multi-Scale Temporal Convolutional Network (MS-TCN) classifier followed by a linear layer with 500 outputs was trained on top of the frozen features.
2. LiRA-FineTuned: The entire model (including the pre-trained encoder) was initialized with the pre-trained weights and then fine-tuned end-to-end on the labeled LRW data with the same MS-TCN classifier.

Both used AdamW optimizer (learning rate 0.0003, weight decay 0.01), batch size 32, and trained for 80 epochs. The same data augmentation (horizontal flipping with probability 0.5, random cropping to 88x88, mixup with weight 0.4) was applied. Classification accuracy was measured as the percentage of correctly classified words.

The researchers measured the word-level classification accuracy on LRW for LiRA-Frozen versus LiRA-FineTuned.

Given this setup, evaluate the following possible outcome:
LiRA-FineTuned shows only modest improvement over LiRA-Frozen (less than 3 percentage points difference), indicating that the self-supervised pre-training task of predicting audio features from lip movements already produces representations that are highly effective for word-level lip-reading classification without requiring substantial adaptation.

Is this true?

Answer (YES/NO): NO